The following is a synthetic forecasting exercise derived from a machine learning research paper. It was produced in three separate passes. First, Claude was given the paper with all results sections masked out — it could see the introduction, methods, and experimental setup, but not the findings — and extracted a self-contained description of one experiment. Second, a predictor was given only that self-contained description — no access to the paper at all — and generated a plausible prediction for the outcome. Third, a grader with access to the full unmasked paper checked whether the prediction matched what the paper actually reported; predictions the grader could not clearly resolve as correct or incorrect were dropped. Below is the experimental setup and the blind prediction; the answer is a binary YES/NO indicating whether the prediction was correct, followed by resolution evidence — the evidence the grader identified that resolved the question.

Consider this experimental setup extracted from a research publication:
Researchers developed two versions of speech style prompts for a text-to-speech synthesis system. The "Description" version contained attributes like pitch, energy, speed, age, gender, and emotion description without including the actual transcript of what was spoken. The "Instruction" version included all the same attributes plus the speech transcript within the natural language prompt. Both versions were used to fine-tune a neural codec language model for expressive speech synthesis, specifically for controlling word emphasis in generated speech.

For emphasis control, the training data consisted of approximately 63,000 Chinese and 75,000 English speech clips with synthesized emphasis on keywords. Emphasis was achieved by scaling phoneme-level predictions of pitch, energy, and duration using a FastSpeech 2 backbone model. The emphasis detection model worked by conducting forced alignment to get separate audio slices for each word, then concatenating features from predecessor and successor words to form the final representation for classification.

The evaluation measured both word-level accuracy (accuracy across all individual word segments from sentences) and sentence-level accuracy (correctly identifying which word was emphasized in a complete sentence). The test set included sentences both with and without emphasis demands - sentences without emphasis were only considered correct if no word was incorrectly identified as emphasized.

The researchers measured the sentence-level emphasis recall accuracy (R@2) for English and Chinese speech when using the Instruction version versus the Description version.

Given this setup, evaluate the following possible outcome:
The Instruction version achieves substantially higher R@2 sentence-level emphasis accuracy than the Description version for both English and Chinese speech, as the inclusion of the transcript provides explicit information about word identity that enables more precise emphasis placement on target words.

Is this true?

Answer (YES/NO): NO